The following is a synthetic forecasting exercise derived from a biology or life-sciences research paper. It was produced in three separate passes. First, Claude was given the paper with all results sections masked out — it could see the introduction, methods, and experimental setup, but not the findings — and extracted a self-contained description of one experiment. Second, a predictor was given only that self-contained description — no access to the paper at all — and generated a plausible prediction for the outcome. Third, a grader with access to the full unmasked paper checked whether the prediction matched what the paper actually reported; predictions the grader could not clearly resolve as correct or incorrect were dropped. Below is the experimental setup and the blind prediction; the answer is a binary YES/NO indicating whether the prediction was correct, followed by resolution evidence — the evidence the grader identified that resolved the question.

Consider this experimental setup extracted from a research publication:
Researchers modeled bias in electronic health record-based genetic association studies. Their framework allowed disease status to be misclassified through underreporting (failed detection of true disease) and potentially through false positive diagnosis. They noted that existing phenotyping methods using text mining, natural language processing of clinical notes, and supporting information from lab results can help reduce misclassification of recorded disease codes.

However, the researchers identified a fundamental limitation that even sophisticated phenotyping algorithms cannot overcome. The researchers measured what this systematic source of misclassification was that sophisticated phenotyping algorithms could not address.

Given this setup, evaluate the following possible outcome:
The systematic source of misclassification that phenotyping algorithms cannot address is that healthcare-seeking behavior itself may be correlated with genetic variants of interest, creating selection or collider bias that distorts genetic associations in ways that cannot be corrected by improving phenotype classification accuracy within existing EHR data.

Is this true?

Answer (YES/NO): NO